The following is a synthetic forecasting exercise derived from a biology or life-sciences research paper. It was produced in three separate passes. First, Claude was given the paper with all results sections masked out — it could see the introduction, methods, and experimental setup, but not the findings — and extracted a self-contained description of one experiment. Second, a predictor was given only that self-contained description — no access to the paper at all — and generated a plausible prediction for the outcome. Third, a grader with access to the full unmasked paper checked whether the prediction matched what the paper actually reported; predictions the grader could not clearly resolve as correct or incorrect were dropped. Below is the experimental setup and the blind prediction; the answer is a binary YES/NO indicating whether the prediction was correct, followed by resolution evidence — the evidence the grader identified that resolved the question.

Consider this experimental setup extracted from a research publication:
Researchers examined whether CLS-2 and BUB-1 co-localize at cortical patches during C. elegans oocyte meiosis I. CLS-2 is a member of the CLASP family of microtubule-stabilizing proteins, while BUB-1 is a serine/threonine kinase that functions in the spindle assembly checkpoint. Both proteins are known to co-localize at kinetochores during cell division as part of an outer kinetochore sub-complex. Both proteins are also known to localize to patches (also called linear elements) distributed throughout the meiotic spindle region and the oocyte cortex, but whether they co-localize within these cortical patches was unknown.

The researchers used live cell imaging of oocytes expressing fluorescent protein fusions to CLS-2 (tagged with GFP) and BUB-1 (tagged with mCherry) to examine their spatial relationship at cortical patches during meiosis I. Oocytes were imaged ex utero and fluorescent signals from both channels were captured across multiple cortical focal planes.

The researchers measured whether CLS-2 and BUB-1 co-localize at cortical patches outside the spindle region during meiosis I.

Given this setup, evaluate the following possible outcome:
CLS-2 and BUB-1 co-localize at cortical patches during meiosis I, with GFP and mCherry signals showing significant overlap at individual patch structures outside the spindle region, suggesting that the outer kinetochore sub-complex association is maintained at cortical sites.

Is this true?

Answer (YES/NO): YES